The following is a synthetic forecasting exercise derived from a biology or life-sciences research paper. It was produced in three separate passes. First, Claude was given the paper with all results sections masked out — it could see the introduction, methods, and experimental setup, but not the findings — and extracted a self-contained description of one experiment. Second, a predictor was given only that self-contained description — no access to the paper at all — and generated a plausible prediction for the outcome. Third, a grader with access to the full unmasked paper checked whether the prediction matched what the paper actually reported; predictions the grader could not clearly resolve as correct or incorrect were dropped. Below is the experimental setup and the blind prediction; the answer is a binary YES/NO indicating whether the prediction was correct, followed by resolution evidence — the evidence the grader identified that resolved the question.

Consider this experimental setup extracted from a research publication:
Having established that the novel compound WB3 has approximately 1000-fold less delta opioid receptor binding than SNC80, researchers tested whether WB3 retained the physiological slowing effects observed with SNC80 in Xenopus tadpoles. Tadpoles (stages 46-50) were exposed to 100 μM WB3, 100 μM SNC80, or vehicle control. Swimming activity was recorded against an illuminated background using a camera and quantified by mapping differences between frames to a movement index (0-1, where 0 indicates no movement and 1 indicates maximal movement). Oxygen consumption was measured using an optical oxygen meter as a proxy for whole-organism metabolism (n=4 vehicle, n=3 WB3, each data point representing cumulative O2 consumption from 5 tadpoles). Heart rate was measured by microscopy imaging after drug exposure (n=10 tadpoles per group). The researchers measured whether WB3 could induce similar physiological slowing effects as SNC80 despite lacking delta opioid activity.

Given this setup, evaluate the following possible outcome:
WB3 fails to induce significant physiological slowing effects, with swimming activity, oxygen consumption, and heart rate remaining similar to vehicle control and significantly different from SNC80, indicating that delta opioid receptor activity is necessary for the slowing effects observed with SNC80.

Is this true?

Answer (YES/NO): NO